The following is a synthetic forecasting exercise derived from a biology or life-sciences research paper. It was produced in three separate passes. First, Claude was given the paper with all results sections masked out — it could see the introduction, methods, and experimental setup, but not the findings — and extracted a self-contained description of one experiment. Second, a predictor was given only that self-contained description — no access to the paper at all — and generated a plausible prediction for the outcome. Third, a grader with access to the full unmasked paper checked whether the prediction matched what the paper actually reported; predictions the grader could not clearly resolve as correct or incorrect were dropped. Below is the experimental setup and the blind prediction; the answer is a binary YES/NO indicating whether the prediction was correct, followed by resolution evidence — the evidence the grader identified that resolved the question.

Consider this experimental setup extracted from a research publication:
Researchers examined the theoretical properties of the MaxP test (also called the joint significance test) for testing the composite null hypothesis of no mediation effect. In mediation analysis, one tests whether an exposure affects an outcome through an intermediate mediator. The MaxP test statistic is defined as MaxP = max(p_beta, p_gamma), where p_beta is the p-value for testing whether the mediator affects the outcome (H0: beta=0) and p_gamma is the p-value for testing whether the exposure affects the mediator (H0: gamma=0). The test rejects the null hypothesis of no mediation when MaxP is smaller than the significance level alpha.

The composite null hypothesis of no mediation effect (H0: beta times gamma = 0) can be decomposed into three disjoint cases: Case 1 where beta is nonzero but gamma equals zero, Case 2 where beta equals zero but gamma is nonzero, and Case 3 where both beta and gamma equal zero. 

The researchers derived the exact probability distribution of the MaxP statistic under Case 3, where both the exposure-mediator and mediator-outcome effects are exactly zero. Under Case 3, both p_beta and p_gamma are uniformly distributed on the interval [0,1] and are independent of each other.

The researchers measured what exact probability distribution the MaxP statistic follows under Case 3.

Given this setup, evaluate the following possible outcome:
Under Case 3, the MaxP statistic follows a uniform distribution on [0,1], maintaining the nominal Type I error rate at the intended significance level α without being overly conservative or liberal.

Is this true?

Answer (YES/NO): NO